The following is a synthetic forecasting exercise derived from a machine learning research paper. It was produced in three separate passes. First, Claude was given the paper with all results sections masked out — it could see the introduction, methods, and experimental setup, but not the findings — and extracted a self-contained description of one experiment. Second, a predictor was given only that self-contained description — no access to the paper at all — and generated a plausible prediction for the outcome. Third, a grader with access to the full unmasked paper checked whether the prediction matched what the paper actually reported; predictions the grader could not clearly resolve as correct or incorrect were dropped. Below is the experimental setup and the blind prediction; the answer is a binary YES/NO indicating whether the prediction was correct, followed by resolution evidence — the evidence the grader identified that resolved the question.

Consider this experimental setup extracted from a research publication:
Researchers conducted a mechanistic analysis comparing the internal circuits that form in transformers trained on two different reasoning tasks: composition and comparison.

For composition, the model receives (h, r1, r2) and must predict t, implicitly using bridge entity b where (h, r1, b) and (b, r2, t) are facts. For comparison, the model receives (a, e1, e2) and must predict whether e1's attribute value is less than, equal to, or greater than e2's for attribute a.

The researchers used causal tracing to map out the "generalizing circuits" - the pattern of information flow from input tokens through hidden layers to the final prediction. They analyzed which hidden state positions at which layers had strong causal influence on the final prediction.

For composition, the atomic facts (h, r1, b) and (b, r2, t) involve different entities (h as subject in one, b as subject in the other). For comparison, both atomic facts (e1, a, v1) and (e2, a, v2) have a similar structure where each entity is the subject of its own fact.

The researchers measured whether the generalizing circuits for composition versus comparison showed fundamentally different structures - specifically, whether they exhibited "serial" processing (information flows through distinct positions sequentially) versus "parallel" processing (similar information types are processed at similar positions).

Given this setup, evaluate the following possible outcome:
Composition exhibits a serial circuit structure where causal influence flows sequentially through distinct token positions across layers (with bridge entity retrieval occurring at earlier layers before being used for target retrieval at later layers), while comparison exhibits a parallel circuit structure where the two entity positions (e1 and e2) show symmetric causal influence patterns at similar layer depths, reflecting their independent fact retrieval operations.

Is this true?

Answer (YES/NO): YES